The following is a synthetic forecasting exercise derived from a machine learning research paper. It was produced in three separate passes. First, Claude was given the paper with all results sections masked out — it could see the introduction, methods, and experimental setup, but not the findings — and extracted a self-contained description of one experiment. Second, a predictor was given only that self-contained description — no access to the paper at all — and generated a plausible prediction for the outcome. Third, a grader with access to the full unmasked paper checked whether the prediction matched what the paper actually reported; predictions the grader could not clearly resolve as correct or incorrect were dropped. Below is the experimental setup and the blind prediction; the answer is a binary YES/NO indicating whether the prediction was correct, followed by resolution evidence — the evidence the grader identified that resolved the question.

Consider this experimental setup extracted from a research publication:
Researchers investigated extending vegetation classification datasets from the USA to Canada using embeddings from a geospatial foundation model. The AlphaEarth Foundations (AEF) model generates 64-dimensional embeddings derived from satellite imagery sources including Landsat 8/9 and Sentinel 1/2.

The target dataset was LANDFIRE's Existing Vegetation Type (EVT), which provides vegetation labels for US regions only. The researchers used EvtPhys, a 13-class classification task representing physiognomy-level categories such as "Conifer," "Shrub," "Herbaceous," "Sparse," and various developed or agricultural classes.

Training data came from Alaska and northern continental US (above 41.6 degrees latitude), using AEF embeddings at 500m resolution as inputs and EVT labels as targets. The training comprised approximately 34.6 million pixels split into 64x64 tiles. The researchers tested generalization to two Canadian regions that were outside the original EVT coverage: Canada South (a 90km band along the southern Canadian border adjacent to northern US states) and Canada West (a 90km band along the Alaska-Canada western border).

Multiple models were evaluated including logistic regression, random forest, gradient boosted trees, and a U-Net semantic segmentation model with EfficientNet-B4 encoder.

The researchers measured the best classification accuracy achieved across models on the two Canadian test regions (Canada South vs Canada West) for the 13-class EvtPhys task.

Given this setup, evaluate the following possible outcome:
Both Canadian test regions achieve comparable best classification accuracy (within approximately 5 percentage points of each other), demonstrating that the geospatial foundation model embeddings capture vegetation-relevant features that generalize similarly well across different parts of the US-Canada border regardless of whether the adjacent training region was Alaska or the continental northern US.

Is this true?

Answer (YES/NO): NO